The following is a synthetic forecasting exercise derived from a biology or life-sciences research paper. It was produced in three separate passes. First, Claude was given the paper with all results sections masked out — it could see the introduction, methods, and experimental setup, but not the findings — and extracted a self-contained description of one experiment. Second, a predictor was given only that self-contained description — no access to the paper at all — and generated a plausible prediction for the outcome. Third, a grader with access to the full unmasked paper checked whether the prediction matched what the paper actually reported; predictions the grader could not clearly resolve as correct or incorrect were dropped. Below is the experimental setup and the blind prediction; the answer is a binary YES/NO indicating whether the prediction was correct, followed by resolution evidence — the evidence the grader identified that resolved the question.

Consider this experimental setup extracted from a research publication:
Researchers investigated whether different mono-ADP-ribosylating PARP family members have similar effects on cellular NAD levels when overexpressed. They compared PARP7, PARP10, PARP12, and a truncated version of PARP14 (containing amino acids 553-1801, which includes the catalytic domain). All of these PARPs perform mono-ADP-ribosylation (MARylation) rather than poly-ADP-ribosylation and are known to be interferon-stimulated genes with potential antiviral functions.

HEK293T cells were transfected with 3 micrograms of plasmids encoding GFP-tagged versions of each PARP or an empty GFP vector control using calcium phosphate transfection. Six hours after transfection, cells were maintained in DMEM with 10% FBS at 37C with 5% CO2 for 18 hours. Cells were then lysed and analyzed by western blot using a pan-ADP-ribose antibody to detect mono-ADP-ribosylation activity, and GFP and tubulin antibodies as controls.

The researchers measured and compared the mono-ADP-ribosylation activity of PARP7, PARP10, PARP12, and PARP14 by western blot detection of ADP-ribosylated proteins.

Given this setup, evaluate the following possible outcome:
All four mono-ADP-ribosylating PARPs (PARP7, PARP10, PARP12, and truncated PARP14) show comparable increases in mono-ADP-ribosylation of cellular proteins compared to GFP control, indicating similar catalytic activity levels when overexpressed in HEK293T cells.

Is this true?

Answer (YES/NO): NO